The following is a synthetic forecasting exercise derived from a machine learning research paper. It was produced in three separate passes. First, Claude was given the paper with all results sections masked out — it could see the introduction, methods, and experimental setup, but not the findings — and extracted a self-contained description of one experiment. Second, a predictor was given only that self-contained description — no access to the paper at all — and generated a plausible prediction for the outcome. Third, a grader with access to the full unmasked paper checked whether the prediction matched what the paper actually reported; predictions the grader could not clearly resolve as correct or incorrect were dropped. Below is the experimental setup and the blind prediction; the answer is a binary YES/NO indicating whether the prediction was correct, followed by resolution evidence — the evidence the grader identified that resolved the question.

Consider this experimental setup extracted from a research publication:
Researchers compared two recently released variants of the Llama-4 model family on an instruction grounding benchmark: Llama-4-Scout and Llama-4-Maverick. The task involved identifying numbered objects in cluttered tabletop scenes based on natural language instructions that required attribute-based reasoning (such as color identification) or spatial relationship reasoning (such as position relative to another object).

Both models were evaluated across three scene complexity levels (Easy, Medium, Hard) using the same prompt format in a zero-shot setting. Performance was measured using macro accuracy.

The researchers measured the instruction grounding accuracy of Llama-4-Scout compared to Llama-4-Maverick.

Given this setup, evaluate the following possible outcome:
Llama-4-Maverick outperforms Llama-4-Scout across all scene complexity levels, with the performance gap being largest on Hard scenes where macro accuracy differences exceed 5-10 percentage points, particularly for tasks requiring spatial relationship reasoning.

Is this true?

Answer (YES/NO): NO